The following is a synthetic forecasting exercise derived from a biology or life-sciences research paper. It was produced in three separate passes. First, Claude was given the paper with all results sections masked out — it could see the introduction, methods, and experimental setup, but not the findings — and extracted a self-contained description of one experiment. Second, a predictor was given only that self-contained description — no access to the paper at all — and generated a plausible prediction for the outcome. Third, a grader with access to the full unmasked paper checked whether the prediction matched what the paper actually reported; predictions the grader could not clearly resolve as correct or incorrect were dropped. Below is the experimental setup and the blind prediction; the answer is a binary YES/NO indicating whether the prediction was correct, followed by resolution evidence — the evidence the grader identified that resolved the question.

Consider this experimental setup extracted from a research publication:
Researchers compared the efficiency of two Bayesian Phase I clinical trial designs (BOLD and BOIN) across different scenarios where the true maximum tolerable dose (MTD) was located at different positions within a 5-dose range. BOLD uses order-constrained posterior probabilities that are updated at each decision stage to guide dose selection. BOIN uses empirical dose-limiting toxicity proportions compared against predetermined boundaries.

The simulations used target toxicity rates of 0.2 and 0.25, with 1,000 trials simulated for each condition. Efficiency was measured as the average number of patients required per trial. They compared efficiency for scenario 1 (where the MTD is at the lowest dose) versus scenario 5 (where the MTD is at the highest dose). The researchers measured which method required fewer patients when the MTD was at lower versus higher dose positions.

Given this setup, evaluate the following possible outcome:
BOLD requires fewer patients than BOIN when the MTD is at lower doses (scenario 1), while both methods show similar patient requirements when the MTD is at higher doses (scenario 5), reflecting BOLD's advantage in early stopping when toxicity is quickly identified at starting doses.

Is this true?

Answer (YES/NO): NO